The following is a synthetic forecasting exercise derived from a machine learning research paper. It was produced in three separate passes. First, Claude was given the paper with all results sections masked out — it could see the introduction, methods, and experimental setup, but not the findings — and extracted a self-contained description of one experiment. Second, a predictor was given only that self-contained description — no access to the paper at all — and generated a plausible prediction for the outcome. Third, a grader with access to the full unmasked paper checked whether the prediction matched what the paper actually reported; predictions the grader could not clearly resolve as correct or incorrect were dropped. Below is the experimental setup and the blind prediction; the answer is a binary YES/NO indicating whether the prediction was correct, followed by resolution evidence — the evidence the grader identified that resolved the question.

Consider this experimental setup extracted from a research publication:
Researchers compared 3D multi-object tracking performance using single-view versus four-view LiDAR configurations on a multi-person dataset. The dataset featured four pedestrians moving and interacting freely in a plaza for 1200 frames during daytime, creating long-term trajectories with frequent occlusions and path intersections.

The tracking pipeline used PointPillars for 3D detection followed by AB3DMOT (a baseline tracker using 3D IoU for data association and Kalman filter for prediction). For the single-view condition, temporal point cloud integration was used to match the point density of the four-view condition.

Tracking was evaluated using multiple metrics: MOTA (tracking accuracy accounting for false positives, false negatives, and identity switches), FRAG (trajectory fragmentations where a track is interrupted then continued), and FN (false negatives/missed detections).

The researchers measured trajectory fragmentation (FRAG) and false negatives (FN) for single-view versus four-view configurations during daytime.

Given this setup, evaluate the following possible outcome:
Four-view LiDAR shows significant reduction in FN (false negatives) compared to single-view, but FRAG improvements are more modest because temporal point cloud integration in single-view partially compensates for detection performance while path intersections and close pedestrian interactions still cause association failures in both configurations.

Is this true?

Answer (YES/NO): YES